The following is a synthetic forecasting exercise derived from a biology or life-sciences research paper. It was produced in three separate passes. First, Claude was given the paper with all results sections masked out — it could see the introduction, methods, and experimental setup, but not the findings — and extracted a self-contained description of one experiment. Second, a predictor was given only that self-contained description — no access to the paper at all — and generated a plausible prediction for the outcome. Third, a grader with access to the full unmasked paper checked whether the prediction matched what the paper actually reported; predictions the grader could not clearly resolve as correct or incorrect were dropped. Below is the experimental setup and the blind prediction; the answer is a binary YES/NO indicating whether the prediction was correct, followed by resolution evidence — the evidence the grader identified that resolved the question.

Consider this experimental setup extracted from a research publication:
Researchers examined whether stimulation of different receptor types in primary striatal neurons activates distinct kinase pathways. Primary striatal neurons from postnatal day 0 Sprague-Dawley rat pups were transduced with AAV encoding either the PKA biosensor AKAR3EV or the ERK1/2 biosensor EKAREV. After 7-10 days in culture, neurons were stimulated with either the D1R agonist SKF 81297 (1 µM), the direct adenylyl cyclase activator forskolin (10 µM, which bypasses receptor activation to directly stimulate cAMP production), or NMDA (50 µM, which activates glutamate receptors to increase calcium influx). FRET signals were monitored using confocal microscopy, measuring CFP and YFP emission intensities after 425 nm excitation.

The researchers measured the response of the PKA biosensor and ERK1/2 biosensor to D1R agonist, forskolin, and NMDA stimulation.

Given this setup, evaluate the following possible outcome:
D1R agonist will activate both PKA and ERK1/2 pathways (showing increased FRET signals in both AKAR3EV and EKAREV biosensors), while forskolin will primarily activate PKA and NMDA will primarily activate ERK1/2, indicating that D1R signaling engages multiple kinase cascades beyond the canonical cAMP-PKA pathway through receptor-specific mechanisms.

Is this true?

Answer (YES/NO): NO